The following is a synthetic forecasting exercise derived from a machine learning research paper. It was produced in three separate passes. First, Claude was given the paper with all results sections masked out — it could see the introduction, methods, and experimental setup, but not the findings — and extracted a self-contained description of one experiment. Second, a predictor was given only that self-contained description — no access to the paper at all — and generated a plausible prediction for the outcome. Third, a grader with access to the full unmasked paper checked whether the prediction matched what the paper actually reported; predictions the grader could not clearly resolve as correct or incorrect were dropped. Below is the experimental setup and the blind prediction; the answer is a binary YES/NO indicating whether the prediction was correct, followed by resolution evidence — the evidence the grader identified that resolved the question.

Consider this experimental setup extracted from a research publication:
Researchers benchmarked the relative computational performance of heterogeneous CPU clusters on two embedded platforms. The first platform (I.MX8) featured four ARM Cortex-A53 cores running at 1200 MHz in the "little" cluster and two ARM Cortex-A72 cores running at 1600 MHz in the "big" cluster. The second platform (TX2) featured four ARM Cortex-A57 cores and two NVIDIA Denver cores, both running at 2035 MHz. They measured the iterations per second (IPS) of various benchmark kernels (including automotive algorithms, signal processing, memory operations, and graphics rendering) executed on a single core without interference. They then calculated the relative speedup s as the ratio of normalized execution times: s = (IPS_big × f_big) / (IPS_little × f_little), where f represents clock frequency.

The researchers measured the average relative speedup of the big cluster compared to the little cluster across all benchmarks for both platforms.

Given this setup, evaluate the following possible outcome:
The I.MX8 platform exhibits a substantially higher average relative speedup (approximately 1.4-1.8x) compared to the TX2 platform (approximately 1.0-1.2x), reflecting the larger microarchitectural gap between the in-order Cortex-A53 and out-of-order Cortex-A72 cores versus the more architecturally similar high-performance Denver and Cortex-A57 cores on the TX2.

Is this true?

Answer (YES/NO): NO